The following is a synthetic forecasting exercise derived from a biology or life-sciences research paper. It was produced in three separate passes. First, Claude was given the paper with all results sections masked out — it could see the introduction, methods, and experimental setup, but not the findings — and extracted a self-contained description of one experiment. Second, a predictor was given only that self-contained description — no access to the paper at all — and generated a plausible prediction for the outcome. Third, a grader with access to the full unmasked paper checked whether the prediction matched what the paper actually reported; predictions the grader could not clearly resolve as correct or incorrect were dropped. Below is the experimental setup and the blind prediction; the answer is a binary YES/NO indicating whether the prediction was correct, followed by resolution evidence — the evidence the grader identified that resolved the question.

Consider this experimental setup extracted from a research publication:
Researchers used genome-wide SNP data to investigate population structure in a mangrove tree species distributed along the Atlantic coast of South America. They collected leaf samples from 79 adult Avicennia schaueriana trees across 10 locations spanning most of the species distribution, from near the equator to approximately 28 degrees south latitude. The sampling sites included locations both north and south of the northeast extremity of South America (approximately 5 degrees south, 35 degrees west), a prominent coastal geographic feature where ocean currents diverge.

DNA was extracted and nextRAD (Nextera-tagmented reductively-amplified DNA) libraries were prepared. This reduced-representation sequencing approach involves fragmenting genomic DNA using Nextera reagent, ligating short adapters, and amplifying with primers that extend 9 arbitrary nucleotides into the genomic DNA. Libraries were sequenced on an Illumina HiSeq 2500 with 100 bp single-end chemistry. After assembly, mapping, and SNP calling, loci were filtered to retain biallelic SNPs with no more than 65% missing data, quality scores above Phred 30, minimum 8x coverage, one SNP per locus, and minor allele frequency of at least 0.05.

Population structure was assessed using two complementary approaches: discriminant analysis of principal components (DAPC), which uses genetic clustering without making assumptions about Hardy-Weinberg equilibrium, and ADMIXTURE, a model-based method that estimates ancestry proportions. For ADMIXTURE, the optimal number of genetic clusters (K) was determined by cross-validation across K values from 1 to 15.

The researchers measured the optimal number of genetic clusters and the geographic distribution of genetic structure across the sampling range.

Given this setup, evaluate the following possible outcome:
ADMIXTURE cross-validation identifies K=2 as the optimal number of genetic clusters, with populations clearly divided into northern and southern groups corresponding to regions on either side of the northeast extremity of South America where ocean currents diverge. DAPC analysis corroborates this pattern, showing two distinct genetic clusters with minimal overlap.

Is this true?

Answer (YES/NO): YES